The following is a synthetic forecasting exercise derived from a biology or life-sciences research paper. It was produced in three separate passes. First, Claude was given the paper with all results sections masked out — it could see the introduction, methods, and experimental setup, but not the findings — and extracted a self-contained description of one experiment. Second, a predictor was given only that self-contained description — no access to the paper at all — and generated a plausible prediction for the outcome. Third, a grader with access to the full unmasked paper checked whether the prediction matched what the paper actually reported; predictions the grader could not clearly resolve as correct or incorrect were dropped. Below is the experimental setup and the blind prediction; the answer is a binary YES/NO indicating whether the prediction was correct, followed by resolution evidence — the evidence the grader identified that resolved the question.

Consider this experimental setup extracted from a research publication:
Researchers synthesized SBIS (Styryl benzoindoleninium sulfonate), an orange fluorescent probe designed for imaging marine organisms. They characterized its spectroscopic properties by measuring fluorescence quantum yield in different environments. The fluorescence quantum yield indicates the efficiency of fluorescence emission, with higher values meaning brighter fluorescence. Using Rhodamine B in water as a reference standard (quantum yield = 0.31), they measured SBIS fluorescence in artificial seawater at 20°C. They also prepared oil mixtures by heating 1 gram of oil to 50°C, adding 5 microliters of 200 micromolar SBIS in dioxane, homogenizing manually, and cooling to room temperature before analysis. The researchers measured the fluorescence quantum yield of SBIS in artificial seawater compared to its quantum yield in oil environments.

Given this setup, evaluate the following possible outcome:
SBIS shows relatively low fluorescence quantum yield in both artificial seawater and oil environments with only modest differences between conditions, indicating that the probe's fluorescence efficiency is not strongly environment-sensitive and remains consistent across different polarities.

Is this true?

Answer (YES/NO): NO